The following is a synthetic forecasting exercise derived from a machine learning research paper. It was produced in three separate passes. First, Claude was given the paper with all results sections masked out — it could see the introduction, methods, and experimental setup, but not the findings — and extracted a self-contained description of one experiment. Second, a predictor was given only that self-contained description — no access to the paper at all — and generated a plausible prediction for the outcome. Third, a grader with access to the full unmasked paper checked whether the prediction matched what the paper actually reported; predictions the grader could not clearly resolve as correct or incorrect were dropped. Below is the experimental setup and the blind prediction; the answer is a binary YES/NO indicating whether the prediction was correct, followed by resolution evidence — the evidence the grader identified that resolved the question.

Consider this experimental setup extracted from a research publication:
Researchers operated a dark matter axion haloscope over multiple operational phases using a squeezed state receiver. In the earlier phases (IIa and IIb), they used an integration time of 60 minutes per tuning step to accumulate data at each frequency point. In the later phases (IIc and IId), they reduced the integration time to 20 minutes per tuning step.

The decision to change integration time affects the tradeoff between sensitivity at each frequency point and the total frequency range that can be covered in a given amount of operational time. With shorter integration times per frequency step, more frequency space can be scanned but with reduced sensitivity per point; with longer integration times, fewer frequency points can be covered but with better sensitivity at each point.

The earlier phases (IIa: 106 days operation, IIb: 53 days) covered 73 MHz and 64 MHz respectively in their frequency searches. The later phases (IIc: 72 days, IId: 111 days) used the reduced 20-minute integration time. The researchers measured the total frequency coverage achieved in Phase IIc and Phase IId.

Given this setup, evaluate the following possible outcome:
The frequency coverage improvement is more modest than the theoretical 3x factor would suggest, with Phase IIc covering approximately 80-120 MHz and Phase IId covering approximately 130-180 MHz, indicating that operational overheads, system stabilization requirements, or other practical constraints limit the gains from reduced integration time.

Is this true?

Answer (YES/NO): NO